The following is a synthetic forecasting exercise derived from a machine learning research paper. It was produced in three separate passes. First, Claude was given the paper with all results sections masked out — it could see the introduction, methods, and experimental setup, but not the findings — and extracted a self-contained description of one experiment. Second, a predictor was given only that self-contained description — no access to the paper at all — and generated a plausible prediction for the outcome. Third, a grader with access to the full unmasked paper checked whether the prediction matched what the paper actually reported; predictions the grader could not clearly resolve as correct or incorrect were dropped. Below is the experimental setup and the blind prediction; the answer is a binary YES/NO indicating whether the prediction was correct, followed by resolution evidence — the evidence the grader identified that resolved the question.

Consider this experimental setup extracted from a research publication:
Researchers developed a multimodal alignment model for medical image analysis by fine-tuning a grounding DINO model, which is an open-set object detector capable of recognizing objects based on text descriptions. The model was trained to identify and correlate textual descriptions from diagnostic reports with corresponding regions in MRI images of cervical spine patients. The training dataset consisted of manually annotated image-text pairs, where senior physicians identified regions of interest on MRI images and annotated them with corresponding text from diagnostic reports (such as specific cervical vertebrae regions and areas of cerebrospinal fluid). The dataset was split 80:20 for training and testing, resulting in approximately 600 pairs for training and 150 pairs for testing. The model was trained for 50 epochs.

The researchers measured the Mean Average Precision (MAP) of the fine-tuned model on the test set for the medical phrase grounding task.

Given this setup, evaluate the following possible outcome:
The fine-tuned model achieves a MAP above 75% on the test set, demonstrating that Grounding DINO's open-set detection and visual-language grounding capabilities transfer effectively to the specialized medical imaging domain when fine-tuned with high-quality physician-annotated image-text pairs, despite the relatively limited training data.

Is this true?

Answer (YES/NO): NO